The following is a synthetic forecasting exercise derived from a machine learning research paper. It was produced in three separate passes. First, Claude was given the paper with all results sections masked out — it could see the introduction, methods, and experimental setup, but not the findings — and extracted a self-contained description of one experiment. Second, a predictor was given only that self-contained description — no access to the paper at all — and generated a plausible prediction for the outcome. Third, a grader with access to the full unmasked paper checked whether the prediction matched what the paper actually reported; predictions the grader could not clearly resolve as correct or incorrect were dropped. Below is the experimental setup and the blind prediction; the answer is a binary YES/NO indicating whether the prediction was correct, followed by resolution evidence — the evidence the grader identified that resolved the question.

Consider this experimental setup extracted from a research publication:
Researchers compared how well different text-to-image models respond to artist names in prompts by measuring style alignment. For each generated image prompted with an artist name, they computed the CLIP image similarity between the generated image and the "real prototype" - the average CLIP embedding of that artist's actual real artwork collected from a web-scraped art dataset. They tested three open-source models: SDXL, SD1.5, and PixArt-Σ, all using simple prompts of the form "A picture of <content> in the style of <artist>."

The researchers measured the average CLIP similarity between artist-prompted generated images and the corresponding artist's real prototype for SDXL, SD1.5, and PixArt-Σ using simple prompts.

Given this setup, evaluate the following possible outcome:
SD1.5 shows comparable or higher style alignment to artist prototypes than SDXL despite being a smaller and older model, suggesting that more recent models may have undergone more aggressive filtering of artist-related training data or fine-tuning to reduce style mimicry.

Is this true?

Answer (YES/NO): YES